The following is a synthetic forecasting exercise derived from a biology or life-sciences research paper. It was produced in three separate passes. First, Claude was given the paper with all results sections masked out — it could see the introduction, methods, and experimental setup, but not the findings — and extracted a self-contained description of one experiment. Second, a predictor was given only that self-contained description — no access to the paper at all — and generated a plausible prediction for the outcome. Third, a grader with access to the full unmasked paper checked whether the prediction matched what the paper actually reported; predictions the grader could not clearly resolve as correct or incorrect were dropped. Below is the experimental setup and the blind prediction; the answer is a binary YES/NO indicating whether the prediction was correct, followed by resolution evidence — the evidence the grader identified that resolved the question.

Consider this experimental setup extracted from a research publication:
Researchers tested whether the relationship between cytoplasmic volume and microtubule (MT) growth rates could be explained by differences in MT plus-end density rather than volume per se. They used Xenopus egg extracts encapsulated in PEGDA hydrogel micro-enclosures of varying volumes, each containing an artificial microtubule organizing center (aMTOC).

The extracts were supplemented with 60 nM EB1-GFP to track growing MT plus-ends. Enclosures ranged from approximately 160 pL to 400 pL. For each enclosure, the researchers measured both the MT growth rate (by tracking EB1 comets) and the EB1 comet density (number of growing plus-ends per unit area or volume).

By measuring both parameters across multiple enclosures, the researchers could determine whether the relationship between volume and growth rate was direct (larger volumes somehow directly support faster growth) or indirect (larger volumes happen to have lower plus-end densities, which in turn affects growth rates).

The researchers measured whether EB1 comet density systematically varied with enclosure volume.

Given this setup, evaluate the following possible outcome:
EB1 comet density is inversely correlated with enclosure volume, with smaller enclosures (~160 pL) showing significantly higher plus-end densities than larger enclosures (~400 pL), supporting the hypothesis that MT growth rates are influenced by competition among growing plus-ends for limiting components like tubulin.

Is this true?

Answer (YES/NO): NO